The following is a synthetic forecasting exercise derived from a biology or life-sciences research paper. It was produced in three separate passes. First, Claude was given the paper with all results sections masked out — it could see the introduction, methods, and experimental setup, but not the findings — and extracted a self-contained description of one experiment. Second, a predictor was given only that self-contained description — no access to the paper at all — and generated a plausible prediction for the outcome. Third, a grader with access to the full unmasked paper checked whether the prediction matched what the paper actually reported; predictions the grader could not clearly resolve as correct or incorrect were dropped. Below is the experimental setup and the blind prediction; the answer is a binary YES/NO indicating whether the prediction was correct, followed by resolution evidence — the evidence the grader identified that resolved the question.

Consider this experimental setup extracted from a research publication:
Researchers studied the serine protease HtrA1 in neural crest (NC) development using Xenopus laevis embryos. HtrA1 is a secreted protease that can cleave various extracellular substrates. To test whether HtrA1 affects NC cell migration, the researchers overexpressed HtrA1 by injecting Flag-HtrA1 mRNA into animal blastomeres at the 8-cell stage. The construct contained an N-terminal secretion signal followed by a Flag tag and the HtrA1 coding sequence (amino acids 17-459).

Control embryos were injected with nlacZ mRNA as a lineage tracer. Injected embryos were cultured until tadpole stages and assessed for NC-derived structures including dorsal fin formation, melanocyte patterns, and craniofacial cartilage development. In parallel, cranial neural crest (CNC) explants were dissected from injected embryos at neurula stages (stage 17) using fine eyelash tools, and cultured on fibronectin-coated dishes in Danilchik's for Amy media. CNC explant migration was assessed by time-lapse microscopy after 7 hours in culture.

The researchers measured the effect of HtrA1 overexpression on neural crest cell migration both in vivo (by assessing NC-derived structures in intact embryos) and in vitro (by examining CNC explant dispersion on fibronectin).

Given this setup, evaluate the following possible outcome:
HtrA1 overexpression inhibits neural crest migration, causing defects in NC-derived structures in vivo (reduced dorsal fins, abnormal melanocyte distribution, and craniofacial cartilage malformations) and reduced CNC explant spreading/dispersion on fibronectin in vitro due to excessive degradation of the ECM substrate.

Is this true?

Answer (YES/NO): YES